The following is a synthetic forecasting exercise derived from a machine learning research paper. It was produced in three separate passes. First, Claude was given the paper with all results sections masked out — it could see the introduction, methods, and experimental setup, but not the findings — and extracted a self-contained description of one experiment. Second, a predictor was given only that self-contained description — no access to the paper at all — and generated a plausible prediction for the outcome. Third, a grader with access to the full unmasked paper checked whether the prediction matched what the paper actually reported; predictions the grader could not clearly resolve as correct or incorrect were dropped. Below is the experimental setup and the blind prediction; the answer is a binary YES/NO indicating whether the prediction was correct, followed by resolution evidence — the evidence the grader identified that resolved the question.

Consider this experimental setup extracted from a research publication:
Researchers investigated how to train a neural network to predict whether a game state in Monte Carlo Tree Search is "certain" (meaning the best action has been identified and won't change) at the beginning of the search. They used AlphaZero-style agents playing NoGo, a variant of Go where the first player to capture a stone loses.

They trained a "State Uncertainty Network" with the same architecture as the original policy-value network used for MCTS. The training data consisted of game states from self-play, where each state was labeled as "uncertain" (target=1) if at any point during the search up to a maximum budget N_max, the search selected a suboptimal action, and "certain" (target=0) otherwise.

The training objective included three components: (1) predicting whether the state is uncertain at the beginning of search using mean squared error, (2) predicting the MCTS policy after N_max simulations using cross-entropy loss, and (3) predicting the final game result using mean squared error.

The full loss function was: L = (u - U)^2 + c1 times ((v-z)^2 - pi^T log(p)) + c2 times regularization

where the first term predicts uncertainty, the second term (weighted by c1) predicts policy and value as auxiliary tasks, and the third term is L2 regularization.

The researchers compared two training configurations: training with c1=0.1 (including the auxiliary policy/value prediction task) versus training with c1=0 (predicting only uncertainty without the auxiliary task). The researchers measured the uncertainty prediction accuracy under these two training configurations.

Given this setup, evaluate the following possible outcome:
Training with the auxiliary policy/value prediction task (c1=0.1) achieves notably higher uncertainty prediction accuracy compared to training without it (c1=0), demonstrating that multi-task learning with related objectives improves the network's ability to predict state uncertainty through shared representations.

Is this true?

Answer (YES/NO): YES